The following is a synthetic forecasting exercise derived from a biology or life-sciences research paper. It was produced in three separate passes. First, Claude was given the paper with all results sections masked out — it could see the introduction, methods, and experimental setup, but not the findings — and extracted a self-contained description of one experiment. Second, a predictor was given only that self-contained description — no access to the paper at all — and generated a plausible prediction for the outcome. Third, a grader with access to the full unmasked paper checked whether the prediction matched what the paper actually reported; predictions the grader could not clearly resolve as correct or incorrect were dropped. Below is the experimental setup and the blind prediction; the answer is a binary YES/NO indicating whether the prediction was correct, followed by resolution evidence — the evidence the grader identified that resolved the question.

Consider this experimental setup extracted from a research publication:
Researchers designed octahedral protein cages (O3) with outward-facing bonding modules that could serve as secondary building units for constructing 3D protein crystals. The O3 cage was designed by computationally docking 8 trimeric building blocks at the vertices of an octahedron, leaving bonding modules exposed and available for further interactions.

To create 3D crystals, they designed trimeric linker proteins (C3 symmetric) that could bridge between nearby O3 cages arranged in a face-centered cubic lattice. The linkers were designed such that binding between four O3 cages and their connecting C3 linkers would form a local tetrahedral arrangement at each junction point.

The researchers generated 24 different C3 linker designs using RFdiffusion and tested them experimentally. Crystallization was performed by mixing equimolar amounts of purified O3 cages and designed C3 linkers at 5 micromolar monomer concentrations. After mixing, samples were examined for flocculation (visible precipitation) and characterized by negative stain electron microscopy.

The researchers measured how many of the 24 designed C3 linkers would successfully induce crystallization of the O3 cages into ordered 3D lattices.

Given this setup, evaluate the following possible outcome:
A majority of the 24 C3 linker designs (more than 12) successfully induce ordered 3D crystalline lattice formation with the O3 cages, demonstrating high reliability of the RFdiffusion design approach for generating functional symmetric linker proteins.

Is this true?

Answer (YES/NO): NO